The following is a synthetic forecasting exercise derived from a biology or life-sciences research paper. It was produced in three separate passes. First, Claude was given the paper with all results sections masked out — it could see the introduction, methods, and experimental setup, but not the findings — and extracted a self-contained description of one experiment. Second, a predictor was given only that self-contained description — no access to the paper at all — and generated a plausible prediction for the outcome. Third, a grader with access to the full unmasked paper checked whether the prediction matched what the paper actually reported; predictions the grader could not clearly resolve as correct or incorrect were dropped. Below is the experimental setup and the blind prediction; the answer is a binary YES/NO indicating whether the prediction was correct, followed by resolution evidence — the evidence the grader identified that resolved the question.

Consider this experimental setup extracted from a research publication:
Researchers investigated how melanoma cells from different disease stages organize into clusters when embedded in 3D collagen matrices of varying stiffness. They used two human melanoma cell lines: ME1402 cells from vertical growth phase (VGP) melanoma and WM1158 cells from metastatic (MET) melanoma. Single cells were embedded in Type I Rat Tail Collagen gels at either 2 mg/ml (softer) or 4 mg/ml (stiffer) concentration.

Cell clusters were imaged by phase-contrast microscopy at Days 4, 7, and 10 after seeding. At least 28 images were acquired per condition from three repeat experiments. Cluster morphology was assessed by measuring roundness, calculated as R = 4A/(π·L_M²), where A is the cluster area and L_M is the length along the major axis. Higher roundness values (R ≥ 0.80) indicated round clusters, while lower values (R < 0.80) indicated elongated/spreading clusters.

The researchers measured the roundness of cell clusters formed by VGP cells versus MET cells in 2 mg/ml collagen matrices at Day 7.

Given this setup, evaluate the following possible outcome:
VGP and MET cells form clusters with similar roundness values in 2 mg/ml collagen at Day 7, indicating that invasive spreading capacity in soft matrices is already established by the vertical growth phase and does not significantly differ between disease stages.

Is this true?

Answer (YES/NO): NO